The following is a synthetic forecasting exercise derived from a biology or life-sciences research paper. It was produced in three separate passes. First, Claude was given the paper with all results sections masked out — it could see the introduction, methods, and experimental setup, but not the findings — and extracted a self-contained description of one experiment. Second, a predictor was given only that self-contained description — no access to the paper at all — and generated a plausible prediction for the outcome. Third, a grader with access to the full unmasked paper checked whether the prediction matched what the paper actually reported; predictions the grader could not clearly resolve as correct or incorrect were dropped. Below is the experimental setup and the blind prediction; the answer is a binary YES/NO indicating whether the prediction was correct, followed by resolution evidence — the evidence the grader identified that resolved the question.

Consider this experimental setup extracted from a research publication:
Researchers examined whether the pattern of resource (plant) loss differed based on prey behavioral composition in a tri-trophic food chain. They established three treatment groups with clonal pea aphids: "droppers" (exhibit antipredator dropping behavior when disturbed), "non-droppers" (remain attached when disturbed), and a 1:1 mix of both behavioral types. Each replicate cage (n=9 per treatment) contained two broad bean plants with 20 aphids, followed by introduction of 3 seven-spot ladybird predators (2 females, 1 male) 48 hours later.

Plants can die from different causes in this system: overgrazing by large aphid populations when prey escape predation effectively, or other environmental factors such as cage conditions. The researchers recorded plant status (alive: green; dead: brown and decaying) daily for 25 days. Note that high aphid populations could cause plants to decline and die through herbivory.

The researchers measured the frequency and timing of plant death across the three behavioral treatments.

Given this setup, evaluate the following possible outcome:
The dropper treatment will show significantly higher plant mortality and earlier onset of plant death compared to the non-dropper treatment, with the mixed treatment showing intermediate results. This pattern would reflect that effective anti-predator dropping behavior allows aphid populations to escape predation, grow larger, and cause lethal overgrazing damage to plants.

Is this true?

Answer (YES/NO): NO